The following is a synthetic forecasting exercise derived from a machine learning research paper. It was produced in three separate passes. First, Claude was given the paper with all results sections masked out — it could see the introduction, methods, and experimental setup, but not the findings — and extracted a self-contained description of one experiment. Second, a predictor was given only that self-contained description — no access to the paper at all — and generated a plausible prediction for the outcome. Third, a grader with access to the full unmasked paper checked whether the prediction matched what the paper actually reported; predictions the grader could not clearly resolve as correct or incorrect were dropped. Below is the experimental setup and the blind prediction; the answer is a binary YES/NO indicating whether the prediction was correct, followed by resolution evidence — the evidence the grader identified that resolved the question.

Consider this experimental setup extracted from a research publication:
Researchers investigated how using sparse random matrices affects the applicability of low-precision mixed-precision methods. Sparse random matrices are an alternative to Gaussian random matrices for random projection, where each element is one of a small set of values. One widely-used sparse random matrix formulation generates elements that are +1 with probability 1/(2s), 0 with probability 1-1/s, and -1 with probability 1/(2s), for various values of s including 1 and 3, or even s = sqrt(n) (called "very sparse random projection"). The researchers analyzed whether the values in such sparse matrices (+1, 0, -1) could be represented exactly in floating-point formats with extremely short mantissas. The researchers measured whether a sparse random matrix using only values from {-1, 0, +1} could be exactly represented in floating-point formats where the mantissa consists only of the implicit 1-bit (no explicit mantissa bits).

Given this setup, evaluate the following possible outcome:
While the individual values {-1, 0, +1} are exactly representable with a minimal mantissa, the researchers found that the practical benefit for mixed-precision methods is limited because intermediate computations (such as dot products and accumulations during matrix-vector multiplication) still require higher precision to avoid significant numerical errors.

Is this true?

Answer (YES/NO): NO